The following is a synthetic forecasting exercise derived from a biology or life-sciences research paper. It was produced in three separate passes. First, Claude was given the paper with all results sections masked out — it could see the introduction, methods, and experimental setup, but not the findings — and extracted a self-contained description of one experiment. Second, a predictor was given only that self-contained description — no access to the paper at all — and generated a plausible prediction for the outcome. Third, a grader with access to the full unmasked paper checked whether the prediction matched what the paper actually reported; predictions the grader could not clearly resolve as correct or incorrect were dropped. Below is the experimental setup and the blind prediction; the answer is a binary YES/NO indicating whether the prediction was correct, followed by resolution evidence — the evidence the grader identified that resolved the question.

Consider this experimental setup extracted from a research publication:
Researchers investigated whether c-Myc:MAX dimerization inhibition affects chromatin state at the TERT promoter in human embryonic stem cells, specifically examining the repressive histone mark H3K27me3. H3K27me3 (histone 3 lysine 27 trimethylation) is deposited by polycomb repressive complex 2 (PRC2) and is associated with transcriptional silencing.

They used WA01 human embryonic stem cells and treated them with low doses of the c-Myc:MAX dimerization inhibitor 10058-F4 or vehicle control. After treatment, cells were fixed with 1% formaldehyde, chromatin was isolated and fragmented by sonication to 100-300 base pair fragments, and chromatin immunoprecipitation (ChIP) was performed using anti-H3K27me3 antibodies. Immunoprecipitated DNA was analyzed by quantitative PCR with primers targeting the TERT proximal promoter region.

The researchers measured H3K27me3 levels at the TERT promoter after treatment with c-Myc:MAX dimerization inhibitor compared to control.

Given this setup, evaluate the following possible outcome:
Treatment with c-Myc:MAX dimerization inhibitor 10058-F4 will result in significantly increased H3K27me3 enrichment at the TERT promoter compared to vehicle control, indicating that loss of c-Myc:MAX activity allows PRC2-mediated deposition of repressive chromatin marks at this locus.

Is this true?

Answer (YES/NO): YES